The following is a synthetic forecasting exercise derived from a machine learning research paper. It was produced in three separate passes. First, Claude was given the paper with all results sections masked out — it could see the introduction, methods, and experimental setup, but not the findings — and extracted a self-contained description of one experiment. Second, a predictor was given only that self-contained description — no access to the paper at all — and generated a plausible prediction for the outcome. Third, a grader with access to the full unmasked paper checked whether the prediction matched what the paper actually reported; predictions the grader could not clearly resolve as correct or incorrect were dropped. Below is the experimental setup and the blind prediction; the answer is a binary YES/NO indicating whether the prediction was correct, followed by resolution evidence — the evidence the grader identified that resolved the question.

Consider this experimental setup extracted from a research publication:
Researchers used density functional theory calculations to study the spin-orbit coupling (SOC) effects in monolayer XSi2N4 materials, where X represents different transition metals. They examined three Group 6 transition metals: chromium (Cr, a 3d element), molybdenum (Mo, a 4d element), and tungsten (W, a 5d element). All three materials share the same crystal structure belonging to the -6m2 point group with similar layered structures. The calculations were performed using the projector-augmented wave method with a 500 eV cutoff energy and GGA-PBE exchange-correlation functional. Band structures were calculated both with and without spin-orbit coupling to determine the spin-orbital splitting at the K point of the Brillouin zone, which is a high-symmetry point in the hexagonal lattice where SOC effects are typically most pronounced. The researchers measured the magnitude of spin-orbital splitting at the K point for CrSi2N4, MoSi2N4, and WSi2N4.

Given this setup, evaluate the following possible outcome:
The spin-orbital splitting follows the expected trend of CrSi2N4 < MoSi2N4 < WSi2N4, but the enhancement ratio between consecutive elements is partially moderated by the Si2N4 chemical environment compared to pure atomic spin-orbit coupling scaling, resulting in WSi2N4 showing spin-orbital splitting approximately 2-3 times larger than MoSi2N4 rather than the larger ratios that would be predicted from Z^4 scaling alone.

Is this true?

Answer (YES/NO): NO